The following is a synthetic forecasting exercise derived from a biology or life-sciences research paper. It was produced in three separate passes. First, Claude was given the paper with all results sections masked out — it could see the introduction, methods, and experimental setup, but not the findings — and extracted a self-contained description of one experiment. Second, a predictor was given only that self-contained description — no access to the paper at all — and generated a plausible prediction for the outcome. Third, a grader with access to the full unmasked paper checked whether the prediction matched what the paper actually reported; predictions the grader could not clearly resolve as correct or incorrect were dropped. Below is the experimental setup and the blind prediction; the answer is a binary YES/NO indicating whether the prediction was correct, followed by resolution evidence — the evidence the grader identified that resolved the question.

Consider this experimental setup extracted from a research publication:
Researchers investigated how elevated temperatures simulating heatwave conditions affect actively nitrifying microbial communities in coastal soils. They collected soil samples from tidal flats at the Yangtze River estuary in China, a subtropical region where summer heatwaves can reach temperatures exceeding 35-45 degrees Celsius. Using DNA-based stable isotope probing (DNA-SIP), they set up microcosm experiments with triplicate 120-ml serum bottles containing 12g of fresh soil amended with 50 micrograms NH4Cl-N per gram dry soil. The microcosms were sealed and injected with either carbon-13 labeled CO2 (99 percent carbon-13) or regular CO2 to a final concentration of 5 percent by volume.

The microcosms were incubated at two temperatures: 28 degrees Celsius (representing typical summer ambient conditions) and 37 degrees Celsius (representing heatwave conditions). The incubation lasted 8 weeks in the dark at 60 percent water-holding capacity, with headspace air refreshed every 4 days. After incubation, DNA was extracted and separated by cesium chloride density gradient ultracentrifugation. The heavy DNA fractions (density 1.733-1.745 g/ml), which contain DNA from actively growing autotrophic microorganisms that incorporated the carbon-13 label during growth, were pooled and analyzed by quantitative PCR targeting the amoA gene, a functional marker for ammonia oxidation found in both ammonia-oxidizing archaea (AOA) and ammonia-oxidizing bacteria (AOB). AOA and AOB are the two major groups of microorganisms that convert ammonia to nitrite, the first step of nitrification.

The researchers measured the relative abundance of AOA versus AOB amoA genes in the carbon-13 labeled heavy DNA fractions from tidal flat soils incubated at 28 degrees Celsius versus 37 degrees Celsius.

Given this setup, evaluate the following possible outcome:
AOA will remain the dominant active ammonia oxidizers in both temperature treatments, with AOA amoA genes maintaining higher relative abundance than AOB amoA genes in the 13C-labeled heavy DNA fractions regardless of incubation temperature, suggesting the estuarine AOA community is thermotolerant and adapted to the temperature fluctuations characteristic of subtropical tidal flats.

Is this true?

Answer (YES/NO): NO